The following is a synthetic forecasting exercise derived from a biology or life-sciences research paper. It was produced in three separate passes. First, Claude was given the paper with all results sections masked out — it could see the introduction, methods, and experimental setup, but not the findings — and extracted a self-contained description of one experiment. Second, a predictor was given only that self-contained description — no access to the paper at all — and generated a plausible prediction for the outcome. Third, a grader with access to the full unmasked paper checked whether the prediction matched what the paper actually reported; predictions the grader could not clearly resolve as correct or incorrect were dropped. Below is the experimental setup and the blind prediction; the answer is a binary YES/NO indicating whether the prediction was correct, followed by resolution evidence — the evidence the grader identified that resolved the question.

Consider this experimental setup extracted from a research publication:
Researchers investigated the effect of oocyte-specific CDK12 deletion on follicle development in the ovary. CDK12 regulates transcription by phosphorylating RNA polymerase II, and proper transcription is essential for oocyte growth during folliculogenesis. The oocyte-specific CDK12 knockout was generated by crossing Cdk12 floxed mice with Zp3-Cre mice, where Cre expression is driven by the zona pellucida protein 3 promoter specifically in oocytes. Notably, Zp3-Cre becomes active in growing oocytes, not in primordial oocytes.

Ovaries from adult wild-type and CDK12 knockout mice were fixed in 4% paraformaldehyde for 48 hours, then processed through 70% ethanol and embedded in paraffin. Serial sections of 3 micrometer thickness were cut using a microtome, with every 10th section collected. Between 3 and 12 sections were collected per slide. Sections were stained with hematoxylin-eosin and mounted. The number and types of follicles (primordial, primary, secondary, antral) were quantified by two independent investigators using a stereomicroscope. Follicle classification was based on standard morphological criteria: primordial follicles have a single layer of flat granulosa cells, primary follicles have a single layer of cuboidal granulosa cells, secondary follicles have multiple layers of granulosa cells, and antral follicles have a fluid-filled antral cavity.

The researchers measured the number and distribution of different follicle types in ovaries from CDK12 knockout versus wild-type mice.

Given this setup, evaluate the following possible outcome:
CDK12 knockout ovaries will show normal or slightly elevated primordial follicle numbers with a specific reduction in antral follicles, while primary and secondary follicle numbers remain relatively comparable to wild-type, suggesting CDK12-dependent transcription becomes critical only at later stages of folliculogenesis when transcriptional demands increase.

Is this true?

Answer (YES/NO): NO